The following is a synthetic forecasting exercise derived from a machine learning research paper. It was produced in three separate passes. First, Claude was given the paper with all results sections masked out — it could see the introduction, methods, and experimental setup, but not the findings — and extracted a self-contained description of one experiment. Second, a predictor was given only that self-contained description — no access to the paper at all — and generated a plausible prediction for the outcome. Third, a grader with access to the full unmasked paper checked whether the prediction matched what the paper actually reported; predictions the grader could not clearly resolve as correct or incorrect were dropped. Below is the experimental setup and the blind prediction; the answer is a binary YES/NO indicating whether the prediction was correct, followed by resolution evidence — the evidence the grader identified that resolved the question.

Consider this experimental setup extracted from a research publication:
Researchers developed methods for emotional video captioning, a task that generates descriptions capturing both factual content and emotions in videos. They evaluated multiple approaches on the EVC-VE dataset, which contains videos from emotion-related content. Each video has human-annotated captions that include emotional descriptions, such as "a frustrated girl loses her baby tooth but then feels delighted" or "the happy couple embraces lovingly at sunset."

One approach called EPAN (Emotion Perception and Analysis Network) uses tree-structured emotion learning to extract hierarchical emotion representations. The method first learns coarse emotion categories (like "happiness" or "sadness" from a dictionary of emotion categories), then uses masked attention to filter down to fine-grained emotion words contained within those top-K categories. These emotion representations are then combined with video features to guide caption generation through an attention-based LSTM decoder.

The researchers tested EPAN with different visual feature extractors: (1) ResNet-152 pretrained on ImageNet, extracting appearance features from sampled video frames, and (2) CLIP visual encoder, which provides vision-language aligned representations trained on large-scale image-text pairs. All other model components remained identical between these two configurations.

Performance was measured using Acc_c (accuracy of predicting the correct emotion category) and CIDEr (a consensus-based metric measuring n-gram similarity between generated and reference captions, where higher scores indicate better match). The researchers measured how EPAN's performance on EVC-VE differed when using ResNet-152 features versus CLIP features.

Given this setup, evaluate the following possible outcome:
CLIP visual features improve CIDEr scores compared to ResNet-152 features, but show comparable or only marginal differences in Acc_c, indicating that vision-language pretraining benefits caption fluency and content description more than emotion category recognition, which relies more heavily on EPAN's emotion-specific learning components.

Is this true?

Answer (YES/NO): NO